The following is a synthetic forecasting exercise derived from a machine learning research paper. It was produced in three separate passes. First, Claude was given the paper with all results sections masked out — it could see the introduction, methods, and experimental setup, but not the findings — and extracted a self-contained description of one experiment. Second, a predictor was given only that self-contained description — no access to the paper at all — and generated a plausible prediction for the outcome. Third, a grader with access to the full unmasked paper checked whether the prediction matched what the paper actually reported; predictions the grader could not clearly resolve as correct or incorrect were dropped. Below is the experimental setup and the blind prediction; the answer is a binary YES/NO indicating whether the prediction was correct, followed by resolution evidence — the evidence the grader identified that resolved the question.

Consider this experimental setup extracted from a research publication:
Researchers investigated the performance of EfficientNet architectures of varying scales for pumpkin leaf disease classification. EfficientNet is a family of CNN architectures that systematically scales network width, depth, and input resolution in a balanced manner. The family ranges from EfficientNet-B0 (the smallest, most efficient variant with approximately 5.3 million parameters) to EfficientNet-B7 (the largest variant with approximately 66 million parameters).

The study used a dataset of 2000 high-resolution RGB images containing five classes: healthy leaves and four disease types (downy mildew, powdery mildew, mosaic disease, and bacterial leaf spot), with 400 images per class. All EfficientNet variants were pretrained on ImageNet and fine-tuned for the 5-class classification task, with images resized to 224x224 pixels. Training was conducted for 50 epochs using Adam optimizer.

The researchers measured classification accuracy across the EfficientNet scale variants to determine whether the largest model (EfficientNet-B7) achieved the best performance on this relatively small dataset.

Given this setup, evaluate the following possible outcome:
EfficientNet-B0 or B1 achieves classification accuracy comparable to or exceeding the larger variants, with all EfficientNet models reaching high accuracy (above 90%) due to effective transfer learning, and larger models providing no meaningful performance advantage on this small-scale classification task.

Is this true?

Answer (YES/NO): NO